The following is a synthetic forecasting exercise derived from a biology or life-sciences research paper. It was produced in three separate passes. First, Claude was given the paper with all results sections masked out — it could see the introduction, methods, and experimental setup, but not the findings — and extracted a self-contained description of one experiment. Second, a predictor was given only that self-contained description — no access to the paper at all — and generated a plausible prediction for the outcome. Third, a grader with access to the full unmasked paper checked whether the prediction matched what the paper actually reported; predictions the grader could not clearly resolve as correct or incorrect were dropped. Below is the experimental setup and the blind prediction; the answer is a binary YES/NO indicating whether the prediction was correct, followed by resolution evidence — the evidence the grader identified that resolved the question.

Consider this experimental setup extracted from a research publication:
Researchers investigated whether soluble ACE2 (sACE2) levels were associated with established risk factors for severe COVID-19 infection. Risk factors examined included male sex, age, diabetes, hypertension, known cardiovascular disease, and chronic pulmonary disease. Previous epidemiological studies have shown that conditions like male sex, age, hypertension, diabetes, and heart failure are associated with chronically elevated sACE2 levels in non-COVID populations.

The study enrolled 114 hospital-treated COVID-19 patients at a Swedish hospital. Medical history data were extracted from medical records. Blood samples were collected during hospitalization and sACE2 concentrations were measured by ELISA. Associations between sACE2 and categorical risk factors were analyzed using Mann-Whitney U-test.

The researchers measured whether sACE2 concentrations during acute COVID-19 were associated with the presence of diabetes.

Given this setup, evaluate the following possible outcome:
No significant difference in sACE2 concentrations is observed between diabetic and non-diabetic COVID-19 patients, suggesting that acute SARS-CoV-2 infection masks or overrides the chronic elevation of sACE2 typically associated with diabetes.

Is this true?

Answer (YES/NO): YES